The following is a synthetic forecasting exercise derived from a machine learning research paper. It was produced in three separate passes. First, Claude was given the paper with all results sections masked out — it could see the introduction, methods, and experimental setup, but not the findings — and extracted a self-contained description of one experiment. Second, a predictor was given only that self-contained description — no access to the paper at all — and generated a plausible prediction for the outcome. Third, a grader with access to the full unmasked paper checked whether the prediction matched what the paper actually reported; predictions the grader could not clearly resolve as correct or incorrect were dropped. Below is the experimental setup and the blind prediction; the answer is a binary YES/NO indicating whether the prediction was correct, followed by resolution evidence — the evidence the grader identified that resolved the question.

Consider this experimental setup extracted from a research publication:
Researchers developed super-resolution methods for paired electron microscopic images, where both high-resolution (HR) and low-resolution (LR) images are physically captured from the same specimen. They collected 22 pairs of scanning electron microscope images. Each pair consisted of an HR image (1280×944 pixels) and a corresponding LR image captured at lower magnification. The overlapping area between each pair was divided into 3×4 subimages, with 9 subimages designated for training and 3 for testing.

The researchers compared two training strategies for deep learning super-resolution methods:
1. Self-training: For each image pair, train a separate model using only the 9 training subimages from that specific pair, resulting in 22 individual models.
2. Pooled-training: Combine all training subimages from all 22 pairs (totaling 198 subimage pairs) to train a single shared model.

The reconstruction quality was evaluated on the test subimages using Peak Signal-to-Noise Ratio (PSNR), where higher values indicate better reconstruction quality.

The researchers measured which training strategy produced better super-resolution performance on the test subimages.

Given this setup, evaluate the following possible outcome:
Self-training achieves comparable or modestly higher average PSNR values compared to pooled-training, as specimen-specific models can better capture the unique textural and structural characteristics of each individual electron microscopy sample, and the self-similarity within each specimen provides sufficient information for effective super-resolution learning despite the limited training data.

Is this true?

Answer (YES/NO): YES